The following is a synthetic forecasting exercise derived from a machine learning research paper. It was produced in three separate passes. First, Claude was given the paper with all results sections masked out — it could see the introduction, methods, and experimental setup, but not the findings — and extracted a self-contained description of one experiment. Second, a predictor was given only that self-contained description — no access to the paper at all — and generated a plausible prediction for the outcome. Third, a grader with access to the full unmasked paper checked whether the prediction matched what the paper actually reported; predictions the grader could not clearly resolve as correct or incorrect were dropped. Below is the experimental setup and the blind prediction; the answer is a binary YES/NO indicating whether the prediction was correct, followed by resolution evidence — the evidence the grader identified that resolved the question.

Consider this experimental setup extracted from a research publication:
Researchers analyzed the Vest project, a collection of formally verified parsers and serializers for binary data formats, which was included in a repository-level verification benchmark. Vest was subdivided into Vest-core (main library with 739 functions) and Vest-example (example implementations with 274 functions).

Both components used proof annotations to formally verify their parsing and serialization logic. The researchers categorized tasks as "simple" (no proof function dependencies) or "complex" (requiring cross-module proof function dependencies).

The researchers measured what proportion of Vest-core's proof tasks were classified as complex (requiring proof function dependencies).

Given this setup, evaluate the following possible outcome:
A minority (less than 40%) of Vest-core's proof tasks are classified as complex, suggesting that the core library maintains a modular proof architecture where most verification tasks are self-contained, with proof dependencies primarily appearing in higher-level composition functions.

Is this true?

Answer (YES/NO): NO